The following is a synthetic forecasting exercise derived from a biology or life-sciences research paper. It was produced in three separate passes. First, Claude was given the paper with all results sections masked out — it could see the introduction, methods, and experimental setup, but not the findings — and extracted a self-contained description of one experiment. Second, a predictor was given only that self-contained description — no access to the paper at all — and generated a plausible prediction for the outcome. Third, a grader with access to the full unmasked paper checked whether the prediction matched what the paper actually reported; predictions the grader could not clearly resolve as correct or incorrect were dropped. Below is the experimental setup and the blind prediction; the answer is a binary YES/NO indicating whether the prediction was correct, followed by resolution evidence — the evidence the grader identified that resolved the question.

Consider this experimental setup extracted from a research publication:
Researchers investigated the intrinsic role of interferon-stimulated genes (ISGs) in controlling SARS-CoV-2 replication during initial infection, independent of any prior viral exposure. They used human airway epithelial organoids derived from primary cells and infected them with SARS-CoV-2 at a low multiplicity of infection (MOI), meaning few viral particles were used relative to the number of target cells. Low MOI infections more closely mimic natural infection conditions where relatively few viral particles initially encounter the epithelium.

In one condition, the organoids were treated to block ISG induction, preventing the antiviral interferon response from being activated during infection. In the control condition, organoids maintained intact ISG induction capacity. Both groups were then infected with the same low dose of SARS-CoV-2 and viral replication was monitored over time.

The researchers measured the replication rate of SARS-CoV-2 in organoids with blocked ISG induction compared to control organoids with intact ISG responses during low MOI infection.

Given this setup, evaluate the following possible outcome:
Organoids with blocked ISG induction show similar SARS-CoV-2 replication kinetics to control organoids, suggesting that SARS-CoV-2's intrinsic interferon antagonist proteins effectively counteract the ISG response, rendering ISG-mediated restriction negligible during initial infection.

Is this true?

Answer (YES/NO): NO